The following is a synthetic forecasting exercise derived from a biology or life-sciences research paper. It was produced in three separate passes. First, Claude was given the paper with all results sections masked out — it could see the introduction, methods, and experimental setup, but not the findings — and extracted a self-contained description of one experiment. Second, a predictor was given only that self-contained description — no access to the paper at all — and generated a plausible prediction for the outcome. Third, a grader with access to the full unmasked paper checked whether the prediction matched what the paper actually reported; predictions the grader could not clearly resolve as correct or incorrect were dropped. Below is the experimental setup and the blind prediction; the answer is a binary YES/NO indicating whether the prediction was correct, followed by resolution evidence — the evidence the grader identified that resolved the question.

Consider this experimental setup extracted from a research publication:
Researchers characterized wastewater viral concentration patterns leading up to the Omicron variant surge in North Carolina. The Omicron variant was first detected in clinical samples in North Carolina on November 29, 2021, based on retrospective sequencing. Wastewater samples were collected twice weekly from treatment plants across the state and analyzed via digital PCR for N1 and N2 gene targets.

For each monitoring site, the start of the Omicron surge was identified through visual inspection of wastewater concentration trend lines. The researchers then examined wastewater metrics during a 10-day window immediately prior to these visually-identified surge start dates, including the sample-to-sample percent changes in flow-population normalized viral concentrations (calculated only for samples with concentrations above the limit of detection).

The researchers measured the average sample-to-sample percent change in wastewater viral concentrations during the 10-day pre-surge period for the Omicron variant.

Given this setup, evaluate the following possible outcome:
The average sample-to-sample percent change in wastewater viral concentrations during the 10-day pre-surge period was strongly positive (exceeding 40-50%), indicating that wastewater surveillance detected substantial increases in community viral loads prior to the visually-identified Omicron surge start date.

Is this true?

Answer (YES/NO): NO